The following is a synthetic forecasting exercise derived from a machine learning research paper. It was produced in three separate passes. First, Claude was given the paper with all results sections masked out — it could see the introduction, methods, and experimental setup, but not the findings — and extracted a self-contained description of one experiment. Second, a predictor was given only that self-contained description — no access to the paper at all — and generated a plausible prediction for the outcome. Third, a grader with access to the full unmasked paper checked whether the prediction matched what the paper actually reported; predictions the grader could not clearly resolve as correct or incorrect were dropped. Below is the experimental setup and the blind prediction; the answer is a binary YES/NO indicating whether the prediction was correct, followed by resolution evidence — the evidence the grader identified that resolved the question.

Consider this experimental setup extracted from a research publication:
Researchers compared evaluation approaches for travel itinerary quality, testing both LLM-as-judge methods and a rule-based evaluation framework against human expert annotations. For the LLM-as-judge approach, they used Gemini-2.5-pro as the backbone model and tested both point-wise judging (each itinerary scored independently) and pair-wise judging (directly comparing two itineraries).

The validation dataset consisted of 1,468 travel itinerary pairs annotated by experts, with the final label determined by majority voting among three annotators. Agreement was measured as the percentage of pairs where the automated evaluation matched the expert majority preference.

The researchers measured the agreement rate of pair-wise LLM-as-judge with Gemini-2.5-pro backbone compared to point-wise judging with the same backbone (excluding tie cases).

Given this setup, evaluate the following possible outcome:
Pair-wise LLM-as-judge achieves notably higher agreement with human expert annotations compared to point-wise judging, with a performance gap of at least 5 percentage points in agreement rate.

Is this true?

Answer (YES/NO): NO